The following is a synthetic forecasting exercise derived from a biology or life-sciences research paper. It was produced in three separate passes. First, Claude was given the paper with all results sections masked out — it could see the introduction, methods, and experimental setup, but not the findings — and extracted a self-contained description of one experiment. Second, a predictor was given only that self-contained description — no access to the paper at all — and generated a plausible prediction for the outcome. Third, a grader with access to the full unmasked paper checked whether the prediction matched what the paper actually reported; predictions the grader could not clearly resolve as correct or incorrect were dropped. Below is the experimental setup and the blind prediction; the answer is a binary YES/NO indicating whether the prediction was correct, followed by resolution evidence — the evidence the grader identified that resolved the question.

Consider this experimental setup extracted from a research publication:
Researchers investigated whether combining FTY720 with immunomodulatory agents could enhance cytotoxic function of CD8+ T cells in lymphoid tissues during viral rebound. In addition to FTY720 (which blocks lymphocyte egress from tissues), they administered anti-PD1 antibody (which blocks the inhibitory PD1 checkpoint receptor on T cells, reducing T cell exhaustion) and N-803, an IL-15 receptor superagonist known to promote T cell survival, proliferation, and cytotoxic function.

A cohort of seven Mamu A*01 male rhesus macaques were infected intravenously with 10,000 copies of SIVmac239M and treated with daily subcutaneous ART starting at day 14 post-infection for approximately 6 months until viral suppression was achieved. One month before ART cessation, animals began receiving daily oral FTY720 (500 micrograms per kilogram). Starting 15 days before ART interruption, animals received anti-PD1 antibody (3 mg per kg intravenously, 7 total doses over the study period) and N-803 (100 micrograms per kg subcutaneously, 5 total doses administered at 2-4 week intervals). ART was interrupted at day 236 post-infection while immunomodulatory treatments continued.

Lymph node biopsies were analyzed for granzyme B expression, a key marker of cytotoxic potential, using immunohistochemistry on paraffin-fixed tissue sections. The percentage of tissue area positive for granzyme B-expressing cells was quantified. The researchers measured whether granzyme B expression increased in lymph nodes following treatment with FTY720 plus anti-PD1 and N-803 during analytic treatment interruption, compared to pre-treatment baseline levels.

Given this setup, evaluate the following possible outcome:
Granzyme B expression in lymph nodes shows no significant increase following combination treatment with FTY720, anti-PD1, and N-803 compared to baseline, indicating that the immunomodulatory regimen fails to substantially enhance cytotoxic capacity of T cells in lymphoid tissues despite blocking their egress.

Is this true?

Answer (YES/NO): YES